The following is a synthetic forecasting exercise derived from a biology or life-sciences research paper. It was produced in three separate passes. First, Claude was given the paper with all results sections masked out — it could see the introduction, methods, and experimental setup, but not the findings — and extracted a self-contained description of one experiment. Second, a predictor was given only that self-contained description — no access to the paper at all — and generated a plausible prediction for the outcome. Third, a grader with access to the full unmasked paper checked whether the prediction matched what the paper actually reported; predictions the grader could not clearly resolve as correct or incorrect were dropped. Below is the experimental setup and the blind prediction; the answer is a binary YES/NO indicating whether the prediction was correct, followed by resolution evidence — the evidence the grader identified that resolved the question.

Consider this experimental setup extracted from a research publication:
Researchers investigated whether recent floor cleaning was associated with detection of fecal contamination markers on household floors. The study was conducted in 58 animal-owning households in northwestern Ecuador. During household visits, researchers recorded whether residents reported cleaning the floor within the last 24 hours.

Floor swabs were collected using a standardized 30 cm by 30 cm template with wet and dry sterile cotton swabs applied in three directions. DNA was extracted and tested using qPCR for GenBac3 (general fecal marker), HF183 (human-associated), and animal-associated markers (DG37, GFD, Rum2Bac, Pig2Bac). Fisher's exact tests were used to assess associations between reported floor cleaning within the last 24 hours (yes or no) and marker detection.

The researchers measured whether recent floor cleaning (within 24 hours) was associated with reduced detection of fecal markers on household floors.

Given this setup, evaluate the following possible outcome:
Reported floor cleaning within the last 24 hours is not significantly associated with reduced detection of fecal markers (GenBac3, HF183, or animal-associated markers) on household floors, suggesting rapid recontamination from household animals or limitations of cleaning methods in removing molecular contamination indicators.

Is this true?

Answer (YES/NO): YES